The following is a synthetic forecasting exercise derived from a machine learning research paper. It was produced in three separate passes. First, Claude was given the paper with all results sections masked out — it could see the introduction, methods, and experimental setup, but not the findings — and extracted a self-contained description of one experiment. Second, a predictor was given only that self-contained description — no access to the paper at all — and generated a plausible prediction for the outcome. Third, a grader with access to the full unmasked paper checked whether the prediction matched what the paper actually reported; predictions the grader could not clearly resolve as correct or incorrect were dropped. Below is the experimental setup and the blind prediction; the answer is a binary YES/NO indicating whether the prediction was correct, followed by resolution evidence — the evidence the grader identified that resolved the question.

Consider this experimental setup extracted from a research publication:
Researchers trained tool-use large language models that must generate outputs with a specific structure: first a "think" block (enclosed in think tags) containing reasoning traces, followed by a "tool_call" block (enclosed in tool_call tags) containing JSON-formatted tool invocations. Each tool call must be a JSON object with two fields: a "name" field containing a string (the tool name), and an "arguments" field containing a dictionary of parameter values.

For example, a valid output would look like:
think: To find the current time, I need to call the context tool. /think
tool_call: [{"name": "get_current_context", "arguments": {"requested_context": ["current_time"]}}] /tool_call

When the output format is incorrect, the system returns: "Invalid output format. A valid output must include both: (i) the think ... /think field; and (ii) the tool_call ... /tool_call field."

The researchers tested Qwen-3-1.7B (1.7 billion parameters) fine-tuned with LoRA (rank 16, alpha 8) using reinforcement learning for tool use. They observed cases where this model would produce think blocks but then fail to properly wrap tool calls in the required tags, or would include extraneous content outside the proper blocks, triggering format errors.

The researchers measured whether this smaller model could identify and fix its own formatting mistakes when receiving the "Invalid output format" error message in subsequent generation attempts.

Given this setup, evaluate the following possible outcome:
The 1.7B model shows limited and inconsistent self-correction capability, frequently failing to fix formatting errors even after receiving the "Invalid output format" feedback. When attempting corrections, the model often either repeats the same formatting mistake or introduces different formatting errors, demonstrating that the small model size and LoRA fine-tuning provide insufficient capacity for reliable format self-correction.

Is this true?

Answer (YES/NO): YES